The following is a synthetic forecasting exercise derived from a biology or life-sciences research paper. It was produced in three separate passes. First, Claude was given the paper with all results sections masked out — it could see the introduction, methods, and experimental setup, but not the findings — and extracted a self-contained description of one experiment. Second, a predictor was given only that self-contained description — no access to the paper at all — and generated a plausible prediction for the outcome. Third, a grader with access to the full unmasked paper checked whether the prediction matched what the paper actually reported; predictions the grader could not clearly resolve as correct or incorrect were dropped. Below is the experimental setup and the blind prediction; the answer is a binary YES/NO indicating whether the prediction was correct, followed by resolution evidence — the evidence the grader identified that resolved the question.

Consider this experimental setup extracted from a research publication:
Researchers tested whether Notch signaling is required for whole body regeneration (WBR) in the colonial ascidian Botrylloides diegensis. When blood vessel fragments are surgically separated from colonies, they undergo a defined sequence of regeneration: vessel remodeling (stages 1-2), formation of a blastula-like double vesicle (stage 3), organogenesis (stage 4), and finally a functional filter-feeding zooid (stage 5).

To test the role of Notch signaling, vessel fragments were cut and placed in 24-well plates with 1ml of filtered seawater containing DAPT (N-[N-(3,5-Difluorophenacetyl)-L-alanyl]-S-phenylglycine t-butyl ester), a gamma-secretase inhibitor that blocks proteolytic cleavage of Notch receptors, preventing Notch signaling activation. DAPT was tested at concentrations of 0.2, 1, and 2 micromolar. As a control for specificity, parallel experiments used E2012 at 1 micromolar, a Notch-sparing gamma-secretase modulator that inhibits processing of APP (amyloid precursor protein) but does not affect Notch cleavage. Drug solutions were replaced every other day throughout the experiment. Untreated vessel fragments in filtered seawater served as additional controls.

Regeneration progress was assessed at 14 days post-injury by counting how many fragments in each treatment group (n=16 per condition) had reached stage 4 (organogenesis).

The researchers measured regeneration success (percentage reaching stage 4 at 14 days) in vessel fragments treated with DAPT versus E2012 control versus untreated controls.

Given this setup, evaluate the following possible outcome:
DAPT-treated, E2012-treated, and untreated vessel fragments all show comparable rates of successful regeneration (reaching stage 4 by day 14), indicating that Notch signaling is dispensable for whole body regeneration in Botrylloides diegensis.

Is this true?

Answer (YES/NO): NO